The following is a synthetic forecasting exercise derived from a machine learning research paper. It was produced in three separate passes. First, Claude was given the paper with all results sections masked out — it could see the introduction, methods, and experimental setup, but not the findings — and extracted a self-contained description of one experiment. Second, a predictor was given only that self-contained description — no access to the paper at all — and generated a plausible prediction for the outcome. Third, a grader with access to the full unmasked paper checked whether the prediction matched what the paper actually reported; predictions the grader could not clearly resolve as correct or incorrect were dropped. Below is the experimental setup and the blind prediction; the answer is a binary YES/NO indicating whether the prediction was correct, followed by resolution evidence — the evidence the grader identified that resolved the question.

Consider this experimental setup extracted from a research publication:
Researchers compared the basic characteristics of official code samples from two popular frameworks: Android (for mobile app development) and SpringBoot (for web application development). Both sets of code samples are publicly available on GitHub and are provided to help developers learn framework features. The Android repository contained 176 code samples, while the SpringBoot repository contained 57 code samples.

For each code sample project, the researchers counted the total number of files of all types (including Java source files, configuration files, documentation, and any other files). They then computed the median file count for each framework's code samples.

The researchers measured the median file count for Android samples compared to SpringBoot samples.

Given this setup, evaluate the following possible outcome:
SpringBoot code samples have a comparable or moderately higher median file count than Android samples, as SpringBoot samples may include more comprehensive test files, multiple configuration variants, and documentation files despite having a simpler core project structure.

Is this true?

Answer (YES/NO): NO